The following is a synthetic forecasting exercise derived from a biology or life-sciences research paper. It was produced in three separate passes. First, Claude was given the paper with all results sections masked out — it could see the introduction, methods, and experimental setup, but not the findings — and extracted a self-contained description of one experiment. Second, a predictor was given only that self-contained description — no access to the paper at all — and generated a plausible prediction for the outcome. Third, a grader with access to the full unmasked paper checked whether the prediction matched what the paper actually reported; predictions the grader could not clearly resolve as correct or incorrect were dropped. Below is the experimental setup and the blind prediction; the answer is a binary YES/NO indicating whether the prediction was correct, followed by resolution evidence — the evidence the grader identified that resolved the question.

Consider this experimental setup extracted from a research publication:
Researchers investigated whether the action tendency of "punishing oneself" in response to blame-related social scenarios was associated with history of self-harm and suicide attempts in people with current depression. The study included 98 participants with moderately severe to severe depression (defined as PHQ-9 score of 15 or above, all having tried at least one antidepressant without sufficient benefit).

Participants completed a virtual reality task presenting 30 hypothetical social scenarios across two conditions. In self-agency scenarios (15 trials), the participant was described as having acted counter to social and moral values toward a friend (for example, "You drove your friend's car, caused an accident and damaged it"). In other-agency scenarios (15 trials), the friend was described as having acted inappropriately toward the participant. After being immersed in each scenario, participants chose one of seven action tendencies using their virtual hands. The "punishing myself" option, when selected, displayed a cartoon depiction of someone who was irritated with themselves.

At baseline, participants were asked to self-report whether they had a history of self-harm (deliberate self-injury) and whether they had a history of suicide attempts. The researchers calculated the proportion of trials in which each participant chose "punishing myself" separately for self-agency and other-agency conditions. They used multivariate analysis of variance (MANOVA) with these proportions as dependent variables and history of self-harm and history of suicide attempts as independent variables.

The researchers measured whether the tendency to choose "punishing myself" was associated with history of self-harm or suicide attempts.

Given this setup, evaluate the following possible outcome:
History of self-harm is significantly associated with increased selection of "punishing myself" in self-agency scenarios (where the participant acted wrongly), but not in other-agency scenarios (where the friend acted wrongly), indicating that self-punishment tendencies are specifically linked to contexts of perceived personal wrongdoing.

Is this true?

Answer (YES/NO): NO